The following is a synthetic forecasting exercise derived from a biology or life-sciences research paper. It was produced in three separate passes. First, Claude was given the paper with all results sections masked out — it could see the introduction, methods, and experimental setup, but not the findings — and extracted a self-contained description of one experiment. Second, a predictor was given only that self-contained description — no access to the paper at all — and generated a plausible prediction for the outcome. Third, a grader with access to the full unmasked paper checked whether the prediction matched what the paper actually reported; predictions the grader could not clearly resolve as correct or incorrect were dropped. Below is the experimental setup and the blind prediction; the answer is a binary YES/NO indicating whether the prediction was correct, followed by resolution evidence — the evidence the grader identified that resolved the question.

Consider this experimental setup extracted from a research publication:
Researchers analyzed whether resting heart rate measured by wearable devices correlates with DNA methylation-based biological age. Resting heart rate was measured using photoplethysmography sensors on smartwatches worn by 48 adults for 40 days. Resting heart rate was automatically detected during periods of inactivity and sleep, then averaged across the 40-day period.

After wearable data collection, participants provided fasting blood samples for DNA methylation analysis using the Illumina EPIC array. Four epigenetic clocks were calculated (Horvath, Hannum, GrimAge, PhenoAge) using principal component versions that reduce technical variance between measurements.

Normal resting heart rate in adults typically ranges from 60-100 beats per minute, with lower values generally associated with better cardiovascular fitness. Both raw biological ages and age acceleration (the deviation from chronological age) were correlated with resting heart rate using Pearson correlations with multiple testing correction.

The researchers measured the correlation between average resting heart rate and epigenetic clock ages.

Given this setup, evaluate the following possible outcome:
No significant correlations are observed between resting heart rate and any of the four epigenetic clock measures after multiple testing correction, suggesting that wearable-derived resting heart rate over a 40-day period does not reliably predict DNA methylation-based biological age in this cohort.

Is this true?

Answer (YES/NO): NO